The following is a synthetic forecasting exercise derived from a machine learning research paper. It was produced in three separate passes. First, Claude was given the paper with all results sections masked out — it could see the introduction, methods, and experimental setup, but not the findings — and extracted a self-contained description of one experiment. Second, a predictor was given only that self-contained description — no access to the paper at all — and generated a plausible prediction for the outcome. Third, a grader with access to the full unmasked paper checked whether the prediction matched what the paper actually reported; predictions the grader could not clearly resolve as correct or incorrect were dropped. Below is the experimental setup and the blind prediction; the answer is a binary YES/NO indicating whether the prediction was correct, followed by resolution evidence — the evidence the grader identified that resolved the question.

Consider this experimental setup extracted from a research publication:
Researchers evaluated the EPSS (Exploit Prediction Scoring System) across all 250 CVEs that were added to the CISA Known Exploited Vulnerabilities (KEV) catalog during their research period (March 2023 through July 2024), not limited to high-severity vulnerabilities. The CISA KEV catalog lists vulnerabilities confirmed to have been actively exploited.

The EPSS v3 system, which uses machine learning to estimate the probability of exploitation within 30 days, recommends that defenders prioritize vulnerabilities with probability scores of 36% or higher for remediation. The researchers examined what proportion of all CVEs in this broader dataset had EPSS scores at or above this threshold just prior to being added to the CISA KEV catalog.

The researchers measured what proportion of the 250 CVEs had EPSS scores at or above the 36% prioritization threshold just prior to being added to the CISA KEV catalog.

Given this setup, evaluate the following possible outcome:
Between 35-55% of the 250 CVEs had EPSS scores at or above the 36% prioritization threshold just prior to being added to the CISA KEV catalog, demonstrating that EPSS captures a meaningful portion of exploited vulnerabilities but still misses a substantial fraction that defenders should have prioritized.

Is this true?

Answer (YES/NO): NO